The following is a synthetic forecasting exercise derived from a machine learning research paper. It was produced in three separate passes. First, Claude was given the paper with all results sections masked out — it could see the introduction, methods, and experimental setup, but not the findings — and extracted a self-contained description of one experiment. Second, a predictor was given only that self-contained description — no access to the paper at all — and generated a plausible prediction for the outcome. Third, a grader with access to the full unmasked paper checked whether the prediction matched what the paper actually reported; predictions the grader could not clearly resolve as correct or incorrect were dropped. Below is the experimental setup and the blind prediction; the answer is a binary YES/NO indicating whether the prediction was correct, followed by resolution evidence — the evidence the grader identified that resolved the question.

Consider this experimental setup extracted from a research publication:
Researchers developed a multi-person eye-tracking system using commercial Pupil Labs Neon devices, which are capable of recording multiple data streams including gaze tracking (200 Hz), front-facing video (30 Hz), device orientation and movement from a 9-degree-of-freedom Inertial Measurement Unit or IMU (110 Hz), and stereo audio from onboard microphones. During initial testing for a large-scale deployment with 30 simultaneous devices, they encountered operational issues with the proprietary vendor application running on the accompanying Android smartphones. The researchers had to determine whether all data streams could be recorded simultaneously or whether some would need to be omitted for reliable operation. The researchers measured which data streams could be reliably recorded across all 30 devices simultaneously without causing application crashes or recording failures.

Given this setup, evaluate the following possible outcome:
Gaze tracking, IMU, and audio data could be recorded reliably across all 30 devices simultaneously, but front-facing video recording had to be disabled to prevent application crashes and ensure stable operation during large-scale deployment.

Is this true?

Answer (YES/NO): NO